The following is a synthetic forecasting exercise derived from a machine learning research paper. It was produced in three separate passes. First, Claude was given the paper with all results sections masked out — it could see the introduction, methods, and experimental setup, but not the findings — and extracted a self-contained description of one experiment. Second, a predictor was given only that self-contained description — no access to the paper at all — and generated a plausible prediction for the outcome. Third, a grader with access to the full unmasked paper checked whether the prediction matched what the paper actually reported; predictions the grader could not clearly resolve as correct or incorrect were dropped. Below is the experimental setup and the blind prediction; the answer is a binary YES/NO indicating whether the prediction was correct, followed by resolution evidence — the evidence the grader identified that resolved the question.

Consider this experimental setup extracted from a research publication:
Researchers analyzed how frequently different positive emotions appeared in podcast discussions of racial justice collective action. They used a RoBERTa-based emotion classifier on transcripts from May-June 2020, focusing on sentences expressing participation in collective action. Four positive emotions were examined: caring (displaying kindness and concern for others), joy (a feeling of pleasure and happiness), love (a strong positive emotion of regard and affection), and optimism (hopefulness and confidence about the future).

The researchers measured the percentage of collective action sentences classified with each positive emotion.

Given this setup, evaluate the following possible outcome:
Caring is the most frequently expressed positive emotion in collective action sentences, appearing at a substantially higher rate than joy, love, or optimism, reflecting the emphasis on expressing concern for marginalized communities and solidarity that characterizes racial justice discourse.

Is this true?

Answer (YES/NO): NO